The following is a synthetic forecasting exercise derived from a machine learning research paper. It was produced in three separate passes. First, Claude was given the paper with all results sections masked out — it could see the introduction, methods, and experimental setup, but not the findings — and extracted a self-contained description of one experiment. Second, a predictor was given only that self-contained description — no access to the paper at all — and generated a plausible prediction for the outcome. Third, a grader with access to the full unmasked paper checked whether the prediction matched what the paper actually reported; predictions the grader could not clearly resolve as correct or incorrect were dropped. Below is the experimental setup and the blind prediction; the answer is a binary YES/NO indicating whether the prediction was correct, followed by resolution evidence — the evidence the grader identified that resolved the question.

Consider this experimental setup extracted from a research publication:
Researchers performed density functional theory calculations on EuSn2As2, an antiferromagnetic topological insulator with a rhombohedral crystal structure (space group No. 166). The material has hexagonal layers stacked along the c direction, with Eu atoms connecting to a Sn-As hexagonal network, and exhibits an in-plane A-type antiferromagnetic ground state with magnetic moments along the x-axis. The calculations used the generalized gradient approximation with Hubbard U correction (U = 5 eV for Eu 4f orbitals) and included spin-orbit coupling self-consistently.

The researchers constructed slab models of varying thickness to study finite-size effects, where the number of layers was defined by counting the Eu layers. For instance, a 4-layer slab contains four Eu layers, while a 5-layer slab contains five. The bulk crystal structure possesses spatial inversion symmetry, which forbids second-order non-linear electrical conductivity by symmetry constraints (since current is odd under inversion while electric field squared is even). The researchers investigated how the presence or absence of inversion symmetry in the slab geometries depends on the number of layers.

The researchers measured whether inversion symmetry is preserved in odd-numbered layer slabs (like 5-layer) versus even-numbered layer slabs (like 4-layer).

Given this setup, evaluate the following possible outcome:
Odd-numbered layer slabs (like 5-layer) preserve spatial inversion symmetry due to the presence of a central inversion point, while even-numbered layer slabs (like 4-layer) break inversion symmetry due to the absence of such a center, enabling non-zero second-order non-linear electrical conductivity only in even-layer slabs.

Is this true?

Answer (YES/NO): YES